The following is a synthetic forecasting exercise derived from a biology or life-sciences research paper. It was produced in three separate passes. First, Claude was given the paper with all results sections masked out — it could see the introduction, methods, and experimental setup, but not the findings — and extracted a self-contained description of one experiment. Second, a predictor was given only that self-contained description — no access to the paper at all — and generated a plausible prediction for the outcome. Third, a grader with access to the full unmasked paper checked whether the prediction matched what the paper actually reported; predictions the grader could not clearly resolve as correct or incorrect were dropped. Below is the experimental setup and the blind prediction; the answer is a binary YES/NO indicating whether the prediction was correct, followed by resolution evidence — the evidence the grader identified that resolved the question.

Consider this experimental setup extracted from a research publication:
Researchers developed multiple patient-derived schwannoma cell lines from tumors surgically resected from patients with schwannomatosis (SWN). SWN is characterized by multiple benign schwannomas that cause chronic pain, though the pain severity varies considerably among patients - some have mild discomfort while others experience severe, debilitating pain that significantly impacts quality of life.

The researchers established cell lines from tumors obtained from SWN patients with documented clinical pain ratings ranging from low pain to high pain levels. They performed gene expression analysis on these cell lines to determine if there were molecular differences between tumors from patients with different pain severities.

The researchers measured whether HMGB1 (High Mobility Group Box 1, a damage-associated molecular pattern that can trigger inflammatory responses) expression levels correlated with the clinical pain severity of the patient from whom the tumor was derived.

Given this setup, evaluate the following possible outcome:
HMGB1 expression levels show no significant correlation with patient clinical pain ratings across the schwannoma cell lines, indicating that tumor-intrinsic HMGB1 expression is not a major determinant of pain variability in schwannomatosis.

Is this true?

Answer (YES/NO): NO